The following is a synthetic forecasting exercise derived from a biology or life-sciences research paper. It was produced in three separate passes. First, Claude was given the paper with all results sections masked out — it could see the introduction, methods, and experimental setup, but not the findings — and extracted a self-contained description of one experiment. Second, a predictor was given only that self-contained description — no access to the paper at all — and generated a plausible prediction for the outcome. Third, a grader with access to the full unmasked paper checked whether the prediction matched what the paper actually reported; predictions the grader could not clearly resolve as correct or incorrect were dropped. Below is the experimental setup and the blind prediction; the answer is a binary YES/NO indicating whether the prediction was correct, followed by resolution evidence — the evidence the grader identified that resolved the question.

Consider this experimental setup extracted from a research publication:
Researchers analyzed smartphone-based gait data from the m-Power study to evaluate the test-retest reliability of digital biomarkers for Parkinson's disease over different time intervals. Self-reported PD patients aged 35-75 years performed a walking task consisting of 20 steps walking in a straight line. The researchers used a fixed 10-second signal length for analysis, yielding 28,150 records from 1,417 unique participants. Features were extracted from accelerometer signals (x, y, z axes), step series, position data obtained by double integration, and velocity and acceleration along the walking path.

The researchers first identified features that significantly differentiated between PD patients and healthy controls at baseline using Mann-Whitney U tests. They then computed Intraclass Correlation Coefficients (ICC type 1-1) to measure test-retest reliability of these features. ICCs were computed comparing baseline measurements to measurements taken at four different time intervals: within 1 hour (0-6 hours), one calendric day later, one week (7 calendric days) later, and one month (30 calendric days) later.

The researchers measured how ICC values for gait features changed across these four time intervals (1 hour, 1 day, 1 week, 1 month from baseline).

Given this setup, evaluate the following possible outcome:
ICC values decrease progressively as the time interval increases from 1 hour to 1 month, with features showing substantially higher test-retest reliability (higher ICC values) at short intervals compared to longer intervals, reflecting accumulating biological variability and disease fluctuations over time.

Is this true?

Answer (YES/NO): YES